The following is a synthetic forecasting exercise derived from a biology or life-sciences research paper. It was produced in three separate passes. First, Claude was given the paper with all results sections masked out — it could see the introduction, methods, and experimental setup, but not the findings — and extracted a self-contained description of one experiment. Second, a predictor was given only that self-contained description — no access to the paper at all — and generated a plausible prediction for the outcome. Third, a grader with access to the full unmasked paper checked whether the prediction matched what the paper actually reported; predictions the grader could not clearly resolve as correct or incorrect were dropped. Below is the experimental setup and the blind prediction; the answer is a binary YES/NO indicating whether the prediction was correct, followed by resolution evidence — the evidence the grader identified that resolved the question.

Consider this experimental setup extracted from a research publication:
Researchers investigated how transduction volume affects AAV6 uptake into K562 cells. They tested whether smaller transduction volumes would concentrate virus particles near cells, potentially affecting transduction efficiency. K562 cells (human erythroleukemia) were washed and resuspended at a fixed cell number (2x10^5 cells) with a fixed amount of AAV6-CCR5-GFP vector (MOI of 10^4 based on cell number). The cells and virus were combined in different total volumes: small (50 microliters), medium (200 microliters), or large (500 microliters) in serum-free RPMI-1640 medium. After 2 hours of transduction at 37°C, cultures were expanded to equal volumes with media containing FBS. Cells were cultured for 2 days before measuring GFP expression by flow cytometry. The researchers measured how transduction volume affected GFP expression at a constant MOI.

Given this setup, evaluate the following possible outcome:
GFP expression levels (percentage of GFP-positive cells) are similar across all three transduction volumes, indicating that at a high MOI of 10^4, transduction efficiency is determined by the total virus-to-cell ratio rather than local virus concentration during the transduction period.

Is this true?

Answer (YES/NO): NO